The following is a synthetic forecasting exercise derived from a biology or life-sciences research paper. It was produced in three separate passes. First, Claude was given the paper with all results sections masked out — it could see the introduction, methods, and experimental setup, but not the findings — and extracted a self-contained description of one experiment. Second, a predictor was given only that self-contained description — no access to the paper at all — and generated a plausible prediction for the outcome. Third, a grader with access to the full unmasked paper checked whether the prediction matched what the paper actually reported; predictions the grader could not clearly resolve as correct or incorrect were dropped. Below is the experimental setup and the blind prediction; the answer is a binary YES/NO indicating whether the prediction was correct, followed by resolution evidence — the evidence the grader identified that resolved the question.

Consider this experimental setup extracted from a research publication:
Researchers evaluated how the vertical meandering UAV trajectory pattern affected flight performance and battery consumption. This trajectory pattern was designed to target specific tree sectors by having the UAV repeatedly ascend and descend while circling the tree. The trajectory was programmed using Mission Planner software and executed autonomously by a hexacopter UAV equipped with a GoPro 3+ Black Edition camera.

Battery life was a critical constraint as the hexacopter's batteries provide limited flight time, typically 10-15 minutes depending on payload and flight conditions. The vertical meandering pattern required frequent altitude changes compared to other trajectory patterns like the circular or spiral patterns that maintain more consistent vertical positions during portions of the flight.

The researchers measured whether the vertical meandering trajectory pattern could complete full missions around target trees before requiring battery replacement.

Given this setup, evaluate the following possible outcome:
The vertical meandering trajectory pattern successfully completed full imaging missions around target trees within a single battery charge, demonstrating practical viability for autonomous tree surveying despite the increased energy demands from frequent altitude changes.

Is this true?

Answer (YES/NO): NO